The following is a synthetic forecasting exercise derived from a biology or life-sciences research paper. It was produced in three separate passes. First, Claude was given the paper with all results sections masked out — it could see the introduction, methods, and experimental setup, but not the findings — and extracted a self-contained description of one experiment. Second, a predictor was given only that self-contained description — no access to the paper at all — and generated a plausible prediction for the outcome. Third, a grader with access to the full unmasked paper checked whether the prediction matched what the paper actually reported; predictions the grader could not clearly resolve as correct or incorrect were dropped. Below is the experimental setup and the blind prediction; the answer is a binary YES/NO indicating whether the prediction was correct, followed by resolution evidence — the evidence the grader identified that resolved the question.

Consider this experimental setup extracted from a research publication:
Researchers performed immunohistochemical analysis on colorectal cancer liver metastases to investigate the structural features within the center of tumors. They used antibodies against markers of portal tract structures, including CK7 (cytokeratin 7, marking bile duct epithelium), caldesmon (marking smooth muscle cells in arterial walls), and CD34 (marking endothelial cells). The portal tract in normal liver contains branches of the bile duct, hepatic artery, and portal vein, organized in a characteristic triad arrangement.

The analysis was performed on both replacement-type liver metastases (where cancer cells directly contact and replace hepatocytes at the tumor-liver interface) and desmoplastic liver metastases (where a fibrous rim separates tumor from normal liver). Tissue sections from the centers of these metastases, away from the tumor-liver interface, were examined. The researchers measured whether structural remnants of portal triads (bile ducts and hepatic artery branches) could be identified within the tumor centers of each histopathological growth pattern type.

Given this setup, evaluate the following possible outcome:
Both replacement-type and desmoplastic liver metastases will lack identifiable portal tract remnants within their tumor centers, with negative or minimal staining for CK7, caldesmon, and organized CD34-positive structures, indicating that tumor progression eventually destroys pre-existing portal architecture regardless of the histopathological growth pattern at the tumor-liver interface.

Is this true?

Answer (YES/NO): NO